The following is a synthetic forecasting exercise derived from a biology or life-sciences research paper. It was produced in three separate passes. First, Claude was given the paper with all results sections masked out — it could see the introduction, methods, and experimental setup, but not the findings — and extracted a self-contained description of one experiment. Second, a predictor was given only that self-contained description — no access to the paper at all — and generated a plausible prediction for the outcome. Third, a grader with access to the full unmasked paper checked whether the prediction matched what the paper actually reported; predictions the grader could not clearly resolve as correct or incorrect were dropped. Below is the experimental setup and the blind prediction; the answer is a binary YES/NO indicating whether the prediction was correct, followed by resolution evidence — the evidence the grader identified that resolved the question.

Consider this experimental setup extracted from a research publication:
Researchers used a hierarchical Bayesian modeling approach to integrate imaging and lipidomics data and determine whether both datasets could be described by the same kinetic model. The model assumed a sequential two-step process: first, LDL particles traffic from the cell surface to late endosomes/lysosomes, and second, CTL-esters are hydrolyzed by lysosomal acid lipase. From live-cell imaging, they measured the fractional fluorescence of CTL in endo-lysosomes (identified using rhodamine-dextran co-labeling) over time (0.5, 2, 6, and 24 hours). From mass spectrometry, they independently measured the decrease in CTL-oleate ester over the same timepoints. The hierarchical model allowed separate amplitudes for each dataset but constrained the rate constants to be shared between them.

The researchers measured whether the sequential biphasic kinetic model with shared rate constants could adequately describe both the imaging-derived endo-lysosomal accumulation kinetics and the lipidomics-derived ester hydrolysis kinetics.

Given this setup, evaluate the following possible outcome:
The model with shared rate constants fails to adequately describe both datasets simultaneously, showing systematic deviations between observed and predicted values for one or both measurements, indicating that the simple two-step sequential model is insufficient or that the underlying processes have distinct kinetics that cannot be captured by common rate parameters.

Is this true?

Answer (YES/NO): NO